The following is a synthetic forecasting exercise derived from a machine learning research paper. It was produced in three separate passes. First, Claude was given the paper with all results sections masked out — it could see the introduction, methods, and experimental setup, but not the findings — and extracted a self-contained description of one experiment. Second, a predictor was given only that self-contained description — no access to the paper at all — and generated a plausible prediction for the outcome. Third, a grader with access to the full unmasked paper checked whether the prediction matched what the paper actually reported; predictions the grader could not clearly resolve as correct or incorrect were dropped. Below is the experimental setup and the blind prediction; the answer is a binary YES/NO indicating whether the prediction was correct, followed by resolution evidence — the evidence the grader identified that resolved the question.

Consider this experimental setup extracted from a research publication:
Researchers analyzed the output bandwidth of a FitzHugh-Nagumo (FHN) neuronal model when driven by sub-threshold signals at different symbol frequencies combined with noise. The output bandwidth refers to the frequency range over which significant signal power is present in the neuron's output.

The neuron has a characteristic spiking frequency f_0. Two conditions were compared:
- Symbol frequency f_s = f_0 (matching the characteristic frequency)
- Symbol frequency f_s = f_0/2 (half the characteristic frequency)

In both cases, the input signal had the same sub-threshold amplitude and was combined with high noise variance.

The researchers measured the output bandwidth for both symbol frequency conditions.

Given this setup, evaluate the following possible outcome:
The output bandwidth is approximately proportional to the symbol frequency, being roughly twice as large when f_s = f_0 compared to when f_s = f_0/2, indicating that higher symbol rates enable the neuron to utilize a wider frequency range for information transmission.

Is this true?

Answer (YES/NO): NO